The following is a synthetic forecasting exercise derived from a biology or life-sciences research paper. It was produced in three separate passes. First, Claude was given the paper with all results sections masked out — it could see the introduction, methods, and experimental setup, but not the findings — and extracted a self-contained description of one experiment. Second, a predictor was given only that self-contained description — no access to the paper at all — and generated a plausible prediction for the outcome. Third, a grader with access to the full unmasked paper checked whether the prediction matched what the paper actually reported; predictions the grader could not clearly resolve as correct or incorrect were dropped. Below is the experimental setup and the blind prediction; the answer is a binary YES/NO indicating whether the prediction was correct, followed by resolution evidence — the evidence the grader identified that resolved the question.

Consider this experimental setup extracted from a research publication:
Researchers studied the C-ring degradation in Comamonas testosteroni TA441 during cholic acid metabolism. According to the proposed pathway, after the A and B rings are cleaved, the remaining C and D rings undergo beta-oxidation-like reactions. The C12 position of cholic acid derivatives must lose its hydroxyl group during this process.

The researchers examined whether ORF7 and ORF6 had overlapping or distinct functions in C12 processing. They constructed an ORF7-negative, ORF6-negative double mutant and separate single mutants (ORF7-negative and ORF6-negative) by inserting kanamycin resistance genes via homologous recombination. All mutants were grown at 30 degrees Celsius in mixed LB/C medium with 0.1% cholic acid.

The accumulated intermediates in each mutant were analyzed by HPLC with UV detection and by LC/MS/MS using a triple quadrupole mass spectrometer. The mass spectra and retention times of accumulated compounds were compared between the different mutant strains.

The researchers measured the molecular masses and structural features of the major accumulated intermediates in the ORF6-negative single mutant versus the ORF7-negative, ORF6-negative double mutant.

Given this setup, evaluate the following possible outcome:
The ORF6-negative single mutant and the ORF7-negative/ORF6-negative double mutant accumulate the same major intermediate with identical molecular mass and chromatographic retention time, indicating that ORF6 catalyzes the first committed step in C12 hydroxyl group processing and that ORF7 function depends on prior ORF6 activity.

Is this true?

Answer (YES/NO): NO